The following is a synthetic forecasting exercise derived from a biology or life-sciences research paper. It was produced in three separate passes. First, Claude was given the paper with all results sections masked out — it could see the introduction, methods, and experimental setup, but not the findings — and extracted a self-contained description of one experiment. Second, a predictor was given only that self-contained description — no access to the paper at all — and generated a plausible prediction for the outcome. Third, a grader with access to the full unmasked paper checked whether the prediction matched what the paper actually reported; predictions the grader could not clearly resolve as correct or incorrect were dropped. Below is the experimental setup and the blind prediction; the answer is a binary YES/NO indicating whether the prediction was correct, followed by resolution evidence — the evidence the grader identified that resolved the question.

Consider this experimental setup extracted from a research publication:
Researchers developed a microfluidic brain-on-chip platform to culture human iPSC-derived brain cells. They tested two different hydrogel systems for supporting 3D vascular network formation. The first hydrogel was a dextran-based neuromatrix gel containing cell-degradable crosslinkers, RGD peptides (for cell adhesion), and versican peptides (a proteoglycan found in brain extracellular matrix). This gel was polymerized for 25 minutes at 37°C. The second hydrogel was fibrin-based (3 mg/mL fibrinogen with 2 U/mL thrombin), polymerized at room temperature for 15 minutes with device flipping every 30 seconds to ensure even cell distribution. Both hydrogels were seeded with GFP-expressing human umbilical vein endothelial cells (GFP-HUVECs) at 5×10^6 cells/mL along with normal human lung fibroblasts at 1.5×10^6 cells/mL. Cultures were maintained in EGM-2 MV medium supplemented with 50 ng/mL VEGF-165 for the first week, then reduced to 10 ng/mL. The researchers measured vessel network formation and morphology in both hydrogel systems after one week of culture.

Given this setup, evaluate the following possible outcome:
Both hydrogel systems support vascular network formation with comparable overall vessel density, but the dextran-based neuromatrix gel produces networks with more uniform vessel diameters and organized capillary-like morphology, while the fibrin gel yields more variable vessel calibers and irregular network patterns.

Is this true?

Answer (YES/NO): NO